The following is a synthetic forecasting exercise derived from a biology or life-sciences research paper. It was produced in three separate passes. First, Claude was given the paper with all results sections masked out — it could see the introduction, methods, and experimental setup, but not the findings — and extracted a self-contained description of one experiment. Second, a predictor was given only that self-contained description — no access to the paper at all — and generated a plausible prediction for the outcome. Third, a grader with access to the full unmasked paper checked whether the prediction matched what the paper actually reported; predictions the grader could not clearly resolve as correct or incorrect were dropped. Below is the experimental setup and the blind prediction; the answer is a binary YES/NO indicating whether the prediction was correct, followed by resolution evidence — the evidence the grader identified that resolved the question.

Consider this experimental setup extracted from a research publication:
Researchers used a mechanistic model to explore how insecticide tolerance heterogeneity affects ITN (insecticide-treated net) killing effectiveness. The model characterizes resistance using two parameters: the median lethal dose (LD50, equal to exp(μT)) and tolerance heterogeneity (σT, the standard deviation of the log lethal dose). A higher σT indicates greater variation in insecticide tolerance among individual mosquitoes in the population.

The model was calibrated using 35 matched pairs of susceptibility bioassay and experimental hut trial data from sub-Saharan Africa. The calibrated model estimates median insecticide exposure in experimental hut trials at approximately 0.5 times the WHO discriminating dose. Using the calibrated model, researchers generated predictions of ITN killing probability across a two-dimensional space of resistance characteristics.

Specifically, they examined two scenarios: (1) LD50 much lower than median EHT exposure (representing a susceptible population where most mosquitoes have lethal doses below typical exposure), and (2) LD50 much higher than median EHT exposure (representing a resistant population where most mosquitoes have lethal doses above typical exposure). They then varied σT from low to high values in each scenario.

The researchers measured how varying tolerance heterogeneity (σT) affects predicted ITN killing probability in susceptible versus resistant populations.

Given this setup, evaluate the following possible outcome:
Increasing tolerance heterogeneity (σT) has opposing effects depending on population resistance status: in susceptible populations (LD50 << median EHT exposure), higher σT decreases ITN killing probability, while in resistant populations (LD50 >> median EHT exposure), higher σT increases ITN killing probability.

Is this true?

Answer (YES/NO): YES